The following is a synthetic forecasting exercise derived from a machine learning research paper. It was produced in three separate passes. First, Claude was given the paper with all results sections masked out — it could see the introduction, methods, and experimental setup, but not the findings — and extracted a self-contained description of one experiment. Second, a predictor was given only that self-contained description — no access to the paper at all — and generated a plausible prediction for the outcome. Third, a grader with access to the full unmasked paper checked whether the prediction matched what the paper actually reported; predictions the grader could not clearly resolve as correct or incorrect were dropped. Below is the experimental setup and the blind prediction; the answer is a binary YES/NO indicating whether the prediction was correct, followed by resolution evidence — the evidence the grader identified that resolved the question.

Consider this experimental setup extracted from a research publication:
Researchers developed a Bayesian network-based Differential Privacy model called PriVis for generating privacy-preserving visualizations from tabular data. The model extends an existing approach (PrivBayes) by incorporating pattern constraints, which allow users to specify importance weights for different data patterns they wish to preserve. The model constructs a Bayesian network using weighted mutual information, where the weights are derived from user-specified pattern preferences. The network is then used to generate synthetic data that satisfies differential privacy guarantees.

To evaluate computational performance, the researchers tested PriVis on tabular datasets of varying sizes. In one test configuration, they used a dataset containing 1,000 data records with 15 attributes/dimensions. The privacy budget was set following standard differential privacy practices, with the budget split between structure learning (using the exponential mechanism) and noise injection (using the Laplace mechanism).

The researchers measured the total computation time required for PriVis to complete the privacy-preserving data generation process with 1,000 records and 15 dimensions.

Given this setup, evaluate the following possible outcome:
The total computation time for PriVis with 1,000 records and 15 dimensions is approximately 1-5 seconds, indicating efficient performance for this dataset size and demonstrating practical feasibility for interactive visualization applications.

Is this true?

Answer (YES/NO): NO